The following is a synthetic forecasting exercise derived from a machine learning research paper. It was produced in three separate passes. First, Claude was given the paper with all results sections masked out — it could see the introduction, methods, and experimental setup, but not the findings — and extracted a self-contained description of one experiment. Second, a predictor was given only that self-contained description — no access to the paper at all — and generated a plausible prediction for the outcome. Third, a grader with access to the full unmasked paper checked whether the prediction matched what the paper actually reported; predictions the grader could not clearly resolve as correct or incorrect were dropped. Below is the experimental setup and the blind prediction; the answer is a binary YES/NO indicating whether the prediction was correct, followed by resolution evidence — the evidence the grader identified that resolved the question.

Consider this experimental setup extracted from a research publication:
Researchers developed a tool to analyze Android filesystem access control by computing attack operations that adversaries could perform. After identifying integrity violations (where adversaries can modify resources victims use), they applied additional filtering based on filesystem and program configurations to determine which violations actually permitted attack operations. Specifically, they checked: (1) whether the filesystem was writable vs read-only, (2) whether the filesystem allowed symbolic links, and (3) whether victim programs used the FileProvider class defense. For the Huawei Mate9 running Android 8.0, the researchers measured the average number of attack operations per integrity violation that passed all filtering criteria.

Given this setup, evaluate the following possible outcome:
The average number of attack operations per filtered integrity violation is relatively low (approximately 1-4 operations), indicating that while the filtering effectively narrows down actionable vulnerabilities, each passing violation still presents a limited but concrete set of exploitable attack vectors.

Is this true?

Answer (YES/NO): YES